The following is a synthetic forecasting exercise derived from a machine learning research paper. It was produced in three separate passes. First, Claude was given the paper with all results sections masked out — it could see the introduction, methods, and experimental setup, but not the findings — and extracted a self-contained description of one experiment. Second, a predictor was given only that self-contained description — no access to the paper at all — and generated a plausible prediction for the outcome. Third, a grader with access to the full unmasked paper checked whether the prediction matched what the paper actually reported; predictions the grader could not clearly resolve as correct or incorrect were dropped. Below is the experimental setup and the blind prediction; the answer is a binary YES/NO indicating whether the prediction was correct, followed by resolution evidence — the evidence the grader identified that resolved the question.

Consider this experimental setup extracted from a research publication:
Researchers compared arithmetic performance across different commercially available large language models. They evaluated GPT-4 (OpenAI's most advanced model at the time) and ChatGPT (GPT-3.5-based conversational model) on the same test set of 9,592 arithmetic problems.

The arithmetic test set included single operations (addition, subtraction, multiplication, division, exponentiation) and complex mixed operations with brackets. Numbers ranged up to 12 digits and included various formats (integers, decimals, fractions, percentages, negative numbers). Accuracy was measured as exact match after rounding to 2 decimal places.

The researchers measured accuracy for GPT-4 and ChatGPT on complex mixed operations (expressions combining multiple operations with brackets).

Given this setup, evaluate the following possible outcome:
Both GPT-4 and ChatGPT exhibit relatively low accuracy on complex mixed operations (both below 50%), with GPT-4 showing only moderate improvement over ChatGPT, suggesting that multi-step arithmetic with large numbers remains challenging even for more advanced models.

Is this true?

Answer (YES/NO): YES